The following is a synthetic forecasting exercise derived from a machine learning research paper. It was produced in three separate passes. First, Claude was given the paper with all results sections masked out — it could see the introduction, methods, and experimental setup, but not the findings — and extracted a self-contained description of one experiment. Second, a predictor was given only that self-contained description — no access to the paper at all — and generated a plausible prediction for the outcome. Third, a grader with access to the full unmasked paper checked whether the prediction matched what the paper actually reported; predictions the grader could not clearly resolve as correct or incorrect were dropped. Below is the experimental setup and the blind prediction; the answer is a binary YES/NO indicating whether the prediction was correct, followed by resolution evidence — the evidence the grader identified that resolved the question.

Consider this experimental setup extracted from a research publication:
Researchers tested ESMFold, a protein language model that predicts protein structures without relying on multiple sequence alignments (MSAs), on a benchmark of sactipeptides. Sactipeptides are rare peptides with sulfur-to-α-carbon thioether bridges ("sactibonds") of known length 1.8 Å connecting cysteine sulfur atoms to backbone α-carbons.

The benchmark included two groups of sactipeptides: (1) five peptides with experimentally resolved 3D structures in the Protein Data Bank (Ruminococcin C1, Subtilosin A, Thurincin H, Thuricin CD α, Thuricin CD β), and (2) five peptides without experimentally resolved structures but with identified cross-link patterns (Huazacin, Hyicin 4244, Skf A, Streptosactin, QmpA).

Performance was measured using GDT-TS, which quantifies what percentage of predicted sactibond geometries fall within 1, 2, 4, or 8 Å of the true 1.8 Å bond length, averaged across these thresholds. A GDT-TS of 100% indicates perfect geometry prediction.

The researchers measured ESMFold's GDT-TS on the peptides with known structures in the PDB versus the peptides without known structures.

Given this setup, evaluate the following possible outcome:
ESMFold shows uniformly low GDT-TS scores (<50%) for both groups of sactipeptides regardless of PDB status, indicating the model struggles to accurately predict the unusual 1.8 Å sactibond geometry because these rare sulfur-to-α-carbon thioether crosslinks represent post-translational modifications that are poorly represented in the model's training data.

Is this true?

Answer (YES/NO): NO